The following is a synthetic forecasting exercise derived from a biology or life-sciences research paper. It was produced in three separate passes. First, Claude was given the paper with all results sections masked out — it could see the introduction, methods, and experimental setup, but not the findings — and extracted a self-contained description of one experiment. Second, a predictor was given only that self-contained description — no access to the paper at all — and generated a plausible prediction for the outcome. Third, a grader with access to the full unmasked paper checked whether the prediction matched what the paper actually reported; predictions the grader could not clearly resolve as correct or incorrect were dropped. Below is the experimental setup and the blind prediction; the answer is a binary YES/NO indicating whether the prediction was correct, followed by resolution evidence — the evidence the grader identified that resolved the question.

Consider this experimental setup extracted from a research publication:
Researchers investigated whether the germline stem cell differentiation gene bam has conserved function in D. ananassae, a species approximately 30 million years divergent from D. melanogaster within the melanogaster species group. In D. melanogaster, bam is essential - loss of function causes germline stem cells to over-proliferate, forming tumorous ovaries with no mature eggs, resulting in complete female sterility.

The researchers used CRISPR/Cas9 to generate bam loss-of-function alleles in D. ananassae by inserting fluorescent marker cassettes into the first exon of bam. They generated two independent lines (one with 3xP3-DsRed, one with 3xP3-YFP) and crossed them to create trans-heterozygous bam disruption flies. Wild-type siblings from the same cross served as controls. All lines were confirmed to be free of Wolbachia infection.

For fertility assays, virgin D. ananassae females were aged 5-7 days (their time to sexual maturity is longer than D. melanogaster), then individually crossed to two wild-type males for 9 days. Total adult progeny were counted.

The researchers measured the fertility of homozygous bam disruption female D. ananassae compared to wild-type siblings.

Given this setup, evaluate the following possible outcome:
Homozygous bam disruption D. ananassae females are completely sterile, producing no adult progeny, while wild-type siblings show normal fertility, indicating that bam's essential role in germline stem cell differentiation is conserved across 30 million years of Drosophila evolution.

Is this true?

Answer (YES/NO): YES